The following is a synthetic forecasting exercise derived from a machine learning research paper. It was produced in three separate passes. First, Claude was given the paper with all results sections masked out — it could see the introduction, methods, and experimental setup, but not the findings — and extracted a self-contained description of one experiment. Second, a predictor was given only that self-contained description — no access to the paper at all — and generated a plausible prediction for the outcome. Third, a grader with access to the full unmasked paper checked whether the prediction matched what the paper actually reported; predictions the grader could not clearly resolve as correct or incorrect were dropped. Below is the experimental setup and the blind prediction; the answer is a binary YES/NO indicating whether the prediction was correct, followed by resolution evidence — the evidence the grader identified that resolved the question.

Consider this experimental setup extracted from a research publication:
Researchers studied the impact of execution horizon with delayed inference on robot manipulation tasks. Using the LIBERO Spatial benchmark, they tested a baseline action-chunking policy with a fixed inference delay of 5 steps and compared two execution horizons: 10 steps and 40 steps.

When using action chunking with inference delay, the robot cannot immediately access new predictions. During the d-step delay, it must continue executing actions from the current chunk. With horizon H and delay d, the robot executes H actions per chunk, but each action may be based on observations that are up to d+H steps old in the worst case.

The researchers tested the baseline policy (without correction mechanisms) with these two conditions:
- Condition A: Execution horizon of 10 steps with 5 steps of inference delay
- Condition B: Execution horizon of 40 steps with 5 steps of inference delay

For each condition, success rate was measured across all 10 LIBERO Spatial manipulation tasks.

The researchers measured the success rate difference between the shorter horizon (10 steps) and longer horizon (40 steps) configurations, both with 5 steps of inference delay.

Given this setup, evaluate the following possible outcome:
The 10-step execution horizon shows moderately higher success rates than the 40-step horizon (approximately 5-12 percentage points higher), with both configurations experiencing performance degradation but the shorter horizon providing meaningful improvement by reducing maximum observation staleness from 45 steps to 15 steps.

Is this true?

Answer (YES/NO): NO